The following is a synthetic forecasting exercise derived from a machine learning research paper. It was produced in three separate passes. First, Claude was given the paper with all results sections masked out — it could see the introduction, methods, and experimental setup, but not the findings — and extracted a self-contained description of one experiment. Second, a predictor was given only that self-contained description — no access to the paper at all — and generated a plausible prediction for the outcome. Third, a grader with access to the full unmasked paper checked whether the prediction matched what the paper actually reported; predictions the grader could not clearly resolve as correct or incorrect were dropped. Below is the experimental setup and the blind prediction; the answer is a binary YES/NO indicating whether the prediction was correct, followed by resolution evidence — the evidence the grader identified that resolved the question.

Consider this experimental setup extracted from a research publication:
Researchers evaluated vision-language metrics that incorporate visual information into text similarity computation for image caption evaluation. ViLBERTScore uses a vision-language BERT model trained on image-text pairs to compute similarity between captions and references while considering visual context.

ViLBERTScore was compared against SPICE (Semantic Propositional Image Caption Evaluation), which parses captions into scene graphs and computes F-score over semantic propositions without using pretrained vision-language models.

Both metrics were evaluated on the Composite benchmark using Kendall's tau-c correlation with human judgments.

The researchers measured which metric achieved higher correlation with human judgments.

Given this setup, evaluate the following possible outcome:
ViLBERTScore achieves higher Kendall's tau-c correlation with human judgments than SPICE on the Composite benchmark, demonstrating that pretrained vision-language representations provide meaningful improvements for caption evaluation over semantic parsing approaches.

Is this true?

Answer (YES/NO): YES